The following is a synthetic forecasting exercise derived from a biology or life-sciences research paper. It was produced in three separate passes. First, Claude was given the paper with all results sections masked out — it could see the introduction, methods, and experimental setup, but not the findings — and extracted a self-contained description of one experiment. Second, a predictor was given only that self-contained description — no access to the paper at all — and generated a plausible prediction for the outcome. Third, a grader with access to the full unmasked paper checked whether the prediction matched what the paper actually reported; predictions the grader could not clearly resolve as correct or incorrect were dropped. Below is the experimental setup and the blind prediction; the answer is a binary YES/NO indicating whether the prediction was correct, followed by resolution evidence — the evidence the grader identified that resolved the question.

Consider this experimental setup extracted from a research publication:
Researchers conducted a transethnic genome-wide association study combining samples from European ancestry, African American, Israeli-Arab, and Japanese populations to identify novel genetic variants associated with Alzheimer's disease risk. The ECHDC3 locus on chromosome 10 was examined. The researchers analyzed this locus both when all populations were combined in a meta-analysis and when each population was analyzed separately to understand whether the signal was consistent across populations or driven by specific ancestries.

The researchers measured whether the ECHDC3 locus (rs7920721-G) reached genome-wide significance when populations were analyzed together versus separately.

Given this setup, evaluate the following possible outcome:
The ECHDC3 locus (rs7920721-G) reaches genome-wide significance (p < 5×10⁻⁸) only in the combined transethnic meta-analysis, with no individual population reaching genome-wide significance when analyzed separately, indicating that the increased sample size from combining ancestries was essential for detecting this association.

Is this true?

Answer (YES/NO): YES